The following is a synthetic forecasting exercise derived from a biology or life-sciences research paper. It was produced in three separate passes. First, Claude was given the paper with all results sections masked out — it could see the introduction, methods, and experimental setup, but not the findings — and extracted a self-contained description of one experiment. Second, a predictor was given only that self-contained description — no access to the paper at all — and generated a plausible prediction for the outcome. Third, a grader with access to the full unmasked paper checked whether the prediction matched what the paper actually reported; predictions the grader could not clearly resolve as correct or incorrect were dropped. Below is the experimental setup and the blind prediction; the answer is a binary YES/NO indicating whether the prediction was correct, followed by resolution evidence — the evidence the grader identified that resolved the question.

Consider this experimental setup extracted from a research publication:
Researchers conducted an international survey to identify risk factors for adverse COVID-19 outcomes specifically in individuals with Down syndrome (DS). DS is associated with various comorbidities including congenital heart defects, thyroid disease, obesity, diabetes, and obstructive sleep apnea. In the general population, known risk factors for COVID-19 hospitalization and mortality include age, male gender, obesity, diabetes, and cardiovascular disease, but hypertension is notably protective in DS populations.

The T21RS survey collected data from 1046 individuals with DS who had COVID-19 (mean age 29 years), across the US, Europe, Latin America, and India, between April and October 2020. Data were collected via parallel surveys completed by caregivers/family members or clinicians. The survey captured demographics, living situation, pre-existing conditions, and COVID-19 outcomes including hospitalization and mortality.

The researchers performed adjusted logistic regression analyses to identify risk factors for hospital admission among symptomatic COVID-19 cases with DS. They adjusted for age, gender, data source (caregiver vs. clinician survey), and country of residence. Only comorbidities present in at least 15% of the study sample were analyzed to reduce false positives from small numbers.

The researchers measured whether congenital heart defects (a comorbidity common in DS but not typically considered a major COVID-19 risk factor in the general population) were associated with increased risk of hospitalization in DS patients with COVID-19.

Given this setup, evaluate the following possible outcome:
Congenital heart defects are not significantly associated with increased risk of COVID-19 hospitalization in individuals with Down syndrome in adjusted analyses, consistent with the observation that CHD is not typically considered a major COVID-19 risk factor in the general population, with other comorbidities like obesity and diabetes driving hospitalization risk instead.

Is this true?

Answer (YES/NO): NO